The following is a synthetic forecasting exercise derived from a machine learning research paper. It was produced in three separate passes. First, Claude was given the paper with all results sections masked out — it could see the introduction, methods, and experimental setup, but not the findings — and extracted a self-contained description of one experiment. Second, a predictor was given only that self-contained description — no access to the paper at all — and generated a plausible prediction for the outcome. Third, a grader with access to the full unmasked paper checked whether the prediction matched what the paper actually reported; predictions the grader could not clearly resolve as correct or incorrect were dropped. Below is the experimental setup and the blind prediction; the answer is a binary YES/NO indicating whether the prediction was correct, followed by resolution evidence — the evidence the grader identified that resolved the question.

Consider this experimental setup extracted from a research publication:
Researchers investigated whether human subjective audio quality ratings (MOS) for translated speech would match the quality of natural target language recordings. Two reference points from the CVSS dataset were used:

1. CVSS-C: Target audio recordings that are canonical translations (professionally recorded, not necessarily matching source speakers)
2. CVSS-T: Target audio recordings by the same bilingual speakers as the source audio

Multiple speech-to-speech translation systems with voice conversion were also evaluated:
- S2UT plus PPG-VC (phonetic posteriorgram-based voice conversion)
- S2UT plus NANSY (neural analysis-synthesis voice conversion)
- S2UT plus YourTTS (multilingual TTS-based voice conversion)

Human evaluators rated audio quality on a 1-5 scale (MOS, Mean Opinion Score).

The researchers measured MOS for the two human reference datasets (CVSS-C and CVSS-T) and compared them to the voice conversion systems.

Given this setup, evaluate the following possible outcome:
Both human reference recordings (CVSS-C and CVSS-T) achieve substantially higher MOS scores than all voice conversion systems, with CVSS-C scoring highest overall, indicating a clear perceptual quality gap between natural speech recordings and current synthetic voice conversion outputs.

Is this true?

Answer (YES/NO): NO